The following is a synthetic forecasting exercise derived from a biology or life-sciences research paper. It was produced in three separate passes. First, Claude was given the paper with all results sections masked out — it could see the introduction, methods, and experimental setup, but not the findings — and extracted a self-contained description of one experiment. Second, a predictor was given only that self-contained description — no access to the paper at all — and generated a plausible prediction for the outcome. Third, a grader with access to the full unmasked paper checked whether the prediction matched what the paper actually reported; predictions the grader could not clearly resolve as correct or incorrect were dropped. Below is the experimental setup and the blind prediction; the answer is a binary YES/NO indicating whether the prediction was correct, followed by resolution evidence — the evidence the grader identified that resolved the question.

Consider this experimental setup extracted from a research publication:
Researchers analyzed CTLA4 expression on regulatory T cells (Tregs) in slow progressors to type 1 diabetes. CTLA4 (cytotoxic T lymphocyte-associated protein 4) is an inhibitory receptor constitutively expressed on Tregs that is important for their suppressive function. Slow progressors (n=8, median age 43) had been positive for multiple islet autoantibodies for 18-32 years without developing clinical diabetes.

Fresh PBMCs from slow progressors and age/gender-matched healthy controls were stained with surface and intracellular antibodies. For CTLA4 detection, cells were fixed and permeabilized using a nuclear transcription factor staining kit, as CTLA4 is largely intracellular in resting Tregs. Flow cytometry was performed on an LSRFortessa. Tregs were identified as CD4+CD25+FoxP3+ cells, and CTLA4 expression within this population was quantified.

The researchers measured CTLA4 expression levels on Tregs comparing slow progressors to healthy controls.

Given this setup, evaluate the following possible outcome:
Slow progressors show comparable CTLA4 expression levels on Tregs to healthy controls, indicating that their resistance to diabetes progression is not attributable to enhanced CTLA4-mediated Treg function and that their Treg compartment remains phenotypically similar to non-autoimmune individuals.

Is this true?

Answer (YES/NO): YES